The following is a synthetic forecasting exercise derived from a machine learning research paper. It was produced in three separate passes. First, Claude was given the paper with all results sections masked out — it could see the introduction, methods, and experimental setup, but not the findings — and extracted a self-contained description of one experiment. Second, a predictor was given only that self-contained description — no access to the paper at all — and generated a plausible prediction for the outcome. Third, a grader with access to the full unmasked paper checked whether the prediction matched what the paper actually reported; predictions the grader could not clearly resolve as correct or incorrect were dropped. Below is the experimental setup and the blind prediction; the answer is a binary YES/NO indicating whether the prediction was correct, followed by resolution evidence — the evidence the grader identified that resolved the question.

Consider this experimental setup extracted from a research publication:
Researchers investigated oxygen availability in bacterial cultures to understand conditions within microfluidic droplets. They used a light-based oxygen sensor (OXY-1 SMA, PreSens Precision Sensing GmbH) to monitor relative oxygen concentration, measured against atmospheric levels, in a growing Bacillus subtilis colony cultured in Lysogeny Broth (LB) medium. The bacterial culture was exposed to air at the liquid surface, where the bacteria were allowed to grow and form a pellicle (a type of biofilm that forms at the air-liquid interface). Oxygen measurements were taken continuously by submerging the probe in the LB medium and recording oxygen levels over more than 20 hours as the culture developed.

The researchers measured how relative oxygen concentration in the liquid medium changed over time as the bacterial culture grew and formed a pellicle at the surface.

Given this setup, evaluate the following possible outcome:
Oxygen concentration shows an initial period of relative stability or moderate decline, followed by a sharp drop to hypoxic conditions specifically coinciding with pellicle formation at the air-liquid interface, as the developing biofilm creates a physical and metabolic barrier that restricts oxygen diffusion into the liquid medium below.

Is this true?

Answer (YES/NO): YES